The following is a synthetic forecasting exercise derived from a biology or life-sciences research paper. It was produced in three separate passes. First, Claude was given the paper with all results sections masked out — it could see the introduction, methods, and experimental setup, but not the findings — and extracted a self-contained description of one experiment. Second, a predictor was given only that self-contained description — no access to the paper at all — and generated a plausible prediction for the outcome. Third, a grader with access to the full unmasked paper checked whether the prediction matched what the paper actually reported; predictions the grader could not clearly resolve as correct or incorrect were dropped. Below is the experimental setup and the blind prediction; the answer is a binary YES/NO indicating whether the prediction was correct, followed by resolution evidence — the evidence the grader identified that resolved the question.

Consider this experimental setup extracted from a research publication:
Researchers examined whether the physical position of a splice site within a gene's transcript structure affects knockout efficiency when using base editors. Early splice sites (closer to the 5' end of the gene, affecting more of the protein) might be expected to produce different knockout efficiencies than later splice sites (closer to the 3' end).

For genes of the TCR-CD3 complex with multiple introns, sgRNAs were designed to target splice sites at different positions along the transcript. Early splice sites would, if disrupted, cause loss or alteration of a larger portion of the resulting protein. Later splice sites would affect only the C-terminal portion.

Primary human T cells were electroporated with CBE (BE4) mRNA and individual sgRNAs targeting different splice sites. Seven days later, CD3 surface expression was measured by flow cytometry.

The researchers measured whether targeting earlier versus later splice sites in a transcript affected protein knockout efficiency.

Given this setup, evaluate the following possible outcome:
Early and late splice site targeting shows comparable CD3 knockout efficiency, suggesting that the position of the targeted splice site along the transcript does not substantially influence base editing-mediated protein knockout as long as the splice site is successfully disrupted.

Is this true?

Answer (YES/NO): NO